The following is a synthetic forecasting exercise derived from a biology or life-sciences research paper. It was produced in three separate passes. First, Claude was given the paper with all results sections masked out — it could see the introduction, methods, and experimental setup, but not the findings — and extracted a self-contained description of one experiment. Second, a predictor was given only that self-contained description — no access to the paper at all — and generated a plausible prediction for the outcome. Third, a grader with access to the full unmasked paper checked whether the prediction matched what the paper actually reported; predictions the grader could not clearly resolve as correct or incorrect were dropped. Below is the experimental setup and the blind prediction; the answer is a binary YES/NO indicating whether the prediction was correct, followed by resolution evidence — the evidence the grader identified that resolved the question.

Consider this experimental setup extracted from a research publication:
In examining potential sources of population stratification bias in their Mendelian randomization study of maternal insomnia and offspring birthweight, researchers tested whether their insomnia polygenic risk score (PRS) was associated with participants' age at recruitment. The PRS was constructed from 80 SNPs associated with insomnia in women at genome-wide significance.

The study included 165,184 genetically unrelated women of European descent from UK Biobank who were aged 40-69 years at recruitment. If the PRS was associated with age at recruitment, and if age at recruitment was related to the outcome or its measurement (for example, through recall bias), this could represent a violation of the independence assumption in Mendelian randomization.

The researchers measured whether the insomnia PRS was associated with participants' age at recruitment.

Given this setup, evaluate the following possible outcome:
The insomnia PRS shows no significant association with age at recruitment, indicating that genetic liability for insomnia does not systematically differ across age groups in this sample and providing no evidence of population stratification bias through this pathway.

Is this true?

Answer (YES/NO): NO